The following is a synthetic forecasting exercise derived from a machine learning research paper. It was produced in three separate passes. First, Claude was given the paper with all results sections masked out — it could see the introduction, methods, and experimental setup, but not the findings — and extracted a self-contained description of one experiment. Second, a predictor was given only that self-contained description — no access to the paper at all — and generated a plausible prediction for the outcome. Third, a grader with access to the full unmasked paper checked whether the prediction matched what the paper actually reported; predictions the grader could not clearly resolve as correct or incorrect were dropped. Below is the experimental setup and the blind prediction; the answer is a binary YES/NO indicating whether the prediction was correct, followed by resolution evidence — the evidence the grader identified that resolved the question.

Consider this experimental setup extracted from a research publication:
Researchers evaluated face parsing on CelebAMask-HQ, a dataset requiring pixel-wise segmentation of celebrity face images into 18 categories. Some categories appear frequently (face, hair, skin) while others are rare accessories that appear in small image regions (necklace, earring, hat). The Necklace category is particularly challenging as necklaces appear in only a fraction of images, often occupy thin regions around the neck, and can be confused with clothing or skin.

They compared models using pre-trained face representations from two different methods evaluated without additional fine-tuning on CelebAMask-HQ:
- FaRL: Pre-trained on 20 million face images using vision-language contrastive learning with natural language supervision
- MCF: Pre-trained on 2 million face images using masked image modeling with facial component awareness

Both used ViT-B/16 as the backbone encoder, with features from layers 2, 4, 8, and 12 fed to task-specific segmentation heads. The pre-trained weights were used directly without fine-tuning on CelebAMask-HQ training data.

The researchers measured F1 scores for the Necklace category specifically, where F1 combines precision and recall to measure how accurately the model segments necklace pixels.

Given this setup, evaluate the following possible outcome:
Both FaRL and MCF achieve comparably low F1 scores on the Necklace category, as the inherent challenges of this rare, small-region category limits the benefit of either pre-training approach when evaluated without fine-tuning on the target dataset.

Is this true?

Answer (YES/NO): NO